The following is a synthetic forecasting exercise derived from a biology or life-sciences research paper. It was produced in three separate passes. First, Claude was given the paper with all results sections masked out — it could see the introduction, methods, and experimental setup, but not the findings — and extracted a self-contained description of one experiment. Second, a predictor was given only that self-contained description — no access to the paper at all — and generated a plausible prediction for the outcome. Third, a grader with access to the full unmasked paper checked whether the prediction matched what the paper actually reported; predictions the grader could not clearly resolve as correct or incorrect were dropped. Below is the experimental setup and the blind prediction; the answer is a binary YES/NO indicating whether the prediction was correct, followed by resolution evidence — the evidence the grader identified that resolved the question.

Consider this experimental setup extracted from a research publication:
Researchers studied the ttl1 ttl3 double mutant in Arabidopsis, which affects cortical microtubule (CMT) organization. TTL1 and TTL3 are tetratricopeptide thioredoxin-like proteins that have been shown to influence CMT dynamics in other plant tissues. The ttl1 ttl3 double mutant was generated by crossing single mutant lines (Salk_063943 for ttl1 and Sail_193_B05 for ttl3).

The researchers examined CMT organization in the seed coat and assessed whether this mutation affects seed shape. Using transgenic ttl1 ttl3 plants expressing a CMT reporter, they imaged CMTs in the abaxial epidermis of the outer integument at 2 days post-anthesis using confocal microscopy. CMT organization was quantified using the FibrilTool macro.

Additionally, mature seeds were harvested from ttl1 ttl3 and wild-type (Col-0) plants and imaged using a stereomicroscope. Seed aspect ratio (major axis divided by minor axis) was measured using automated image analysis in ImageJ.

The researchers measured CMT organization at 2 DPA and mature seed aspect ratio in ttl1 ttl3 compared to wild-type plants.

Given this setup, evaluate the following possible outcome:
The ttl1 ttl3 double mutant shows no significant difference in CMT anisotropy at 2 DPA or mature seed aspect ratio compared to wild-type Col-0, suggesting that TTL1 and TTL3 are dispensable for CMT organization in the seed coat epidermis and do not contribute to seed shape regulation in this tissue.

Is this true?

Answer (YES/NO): NO